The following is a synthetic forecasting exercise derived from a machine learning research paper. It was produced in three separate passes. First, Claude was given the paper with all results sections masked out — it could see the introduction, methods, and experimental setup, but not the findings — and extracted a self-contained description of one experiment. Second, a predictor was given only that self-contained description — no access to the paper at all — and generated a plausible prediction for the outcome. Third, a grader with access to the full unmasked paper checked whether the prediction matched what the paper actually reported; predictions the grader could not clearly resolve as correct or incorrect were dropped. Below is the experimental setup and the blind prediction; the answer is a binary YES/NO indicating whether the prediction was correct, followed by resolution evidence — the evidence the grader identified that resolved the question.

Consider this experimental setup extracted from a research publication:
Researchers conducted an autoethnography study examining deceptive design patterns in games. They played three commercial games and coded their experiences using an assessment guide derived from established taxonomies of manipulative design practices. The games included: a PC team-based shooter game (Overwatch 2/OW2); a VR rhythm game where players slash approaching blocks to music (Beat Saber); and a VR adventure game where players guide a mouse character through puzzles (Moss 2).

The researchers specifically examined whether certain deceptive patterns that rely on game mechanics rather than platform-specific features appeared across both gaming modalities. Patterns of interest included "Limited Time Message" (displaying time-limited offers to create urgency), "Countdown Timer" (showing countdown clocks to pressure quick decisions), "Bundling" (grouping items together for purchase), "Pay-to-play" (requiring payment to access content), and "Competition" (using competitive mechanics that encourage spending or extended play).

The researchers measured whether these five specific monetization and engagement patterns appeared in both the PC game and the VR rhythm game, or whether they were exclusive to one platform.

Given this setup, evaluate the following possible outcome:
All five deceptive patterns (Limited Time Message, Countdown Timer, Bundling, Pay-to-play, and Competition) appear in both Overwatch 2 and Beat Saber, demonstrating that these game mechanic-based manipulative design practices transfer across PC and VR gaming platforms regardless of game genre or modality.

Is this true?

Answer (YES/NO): YES